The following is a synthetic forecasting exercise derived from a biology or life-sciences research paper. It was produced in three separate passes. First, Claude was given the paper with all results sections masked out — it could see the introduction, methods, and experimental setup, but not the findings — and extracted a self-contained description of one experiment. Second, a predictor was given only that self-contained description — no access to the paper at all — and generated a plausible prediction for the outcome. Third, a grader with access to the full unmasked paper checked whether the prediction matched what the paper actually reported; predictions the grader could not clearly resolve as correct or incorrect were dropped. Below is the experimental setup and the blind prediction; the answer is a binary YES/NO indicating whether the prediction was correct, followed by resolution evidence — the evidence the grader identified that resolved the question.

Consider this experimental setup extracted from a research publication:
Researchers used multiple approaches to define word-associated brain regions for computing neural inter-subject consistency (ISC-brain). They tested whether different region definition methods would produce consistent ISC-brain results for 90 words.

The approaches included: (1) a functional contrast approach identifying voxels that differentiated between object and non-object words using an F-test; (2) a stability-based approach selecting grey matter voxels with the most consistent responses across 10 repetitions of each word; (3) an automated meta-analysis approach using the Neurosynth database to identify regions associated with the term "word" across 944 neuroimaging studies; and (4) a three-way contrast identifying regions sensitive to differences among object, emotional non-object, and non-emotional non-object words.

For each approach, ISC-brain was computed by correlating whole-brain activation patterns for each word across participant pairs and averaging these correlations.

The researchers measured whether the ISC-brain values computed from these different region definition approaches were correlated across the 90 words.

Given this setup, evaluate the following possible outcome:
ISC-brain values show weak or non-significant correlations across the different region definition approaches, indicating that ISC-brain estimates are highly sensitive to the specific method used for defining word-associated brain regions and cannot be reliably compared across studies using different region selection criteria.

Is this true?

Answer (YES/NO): NO